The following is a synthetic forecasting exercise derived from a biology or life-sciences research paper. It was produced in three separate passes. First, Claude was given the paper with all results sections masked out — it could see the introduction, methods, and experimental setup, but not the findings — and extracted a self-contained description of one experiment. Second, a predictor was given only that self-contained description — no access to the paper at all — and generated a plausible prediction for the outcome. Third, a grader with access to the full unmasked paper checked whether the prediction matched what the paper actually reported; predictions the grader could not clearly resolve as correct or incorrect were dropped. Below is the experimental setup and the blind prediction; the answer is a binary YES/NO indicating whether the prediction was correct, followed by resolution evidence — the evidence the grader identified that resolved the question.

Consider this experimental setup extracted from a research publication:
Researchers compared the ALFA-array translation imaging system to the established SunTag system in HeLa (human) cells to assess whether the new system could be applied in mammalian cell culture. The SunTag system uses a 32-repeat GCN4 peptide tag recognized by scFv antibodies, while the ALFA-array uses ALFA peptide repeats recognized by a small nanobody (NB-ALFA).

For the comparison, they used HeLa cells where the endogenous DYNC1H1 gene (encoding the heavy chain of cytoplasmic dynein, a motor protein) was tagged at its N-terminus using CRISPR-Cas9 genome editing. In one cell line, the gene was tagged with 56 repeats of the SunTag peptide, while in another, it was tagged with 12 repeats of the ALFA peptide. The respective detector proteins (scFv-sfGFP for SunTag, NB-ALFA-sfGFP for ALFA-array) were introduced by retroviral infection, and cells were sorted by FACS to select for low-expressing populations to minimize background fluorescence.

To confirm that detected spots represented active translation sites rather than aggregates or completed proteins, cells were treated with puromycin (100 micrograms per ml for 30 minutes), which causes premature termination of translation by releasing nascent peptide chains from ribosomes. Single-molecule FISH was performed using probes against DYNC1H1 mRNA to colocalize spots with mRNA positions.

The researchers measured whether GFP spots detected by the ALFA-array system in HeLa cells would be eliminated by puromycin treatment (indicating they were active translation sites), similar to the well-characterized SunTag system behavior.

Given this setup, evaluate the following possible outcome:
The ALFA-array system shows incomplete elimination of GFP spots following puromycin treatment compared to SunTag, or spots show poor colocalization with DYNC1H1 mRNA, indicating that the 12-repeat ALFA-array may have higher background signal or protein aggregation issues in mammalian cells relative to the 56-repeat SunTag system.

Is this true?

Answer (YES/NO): NO